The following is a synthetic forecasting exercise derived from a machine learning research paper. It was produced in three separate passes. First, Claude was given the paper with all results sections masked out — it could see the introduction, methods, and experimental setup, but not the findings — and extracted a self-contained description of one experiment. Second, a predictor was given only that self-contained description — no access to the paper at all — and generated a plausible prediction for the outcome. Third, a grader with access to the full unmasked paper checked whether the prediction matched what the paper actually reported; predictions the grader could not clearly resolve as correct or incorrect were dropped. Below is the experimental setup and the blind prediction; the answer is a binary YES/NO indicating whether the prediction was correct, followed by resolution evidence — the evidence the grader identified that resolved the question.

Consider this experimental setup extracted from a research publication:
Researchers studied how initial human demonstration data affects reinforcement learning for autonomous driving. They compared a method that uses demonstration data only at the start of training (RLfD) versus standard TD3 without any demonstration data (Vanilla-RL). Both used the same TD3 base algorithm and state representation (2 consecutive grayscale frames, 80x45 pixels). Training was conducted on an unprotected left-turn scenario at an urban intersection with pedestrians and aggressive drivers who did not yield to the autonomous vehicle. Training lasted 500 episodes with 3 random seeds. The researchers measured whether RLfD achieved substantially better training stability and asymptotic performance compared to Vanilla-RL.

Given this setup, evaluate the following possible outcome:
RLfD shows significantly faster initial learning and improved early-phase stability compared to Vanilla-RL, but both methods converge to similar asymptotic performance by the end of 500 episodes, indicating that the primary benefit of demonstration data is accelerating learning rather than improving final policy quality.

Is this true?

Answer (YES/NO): NO